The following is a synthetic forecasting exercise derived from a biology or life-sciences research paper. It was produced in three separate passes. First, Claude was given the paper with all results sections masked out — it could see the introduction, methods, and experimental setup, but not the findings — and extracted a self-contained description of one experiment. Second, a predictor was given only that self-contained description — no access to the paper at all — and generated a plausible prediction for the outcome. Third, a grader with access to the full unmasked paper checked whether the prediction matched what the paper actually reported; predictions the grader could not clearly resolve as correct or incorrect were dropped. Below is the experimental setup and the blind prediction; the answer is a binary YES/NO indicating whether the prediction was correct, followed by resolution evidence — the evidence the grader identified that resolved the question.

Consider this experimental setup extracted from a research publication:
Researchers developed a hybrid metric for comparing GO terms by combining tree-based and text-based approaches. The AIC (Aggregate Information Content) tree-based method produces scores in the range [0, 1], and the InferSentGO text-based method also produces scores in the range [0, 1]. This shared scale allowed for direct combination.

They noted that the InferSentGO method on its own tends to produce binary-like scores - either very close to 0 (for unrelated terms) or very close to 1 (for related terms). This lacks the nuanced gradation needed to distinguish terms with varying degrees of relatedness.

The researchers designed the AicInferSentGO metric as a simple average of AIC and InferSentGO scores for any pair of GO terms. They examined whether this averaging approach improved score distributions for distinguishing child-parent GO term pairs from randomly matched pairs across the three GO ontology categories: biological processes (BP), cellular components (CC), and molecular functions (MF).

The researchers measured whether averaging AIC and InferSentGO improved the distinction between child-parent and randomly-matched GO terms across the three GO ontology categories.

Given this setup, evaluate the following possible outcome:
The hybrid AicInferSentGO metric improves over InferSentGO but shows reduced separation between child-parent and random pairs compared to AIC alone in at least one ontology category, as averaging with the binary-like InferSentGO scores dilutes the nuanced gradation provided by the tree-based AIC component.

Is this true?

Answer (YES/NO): NO